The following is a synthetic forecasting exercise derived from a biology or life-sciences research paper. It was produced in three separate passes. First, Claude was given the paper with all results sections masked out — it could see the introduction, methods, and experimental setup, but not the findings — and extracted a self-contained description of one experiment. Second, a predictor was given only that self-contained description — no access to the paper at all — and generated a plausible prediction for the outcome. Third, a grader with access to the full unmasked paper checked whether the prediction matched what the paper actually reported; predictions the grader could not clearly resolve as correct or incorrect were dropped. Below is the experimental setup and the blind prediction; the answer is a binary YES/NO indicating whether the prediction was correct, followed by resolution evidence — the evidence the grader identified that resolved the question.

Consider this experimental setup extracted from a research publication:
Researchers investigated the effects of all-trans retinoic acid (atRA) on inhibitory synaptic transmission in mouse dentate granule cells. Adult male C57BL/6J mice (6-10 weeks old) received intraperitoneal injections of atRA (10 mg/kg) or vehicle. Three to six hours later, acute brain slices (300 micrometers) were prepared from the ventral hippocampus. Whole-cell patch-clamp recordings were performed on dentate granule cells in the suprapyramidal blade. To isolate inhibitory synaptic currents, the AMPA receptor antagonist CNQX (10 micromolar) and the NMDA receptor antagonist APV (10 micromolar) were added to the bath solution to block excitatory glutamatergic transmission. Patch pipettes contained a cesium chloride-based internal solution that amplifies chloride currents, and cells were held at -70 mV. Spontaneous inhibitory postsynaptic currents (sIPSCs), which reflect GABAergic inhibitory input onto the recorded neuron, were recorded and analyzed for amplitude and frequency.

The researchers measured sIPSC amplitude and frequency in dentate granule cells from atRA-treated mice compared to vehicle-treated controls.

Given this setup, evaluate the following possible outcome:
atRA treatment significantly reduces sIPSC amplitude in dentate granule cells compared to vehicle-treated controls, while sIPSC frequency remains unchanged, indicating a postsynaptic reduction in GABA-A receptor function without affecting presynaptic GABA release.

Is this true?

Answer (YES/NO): NO